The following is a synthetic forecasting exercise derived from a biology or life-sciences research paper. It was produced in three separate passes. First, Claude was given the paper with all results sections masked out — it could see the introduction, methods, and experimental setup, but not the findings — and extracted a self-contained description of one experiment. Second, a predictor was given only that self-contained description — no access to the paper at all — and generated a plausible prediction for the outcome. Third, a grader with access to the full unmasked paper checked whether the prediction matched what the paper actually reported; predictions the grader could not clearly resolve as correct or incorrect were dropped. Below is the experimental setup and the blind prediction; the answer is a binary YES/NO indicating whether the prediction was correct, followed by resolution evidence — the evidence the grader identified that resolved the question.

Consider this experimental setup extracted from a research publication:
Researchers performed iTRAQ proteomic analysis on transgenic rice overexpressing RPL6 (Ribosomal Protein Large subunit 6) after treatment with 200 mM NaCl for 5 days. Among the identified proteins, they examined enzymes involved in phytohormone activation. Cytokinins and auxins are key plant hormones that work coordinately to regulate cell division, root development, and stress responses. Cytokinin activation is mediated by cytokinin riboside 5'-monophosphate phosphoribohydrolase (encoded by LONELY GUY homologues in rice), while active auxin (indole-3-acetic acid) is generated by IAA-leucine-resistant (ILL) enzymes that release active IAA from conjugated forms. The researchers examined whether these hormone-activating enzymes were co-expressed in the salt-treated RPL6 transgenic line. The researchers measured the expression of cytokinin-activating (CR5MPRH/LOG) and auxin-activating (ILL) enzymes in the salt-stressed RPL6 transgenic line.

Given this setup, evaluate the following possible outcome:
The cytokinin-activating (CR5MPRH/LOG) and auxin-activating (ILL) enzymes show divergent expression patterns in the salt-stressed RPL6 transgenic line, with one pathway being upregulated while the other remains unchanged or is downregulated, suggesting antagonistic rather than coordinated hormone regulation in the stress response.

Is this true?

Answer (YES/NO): NO